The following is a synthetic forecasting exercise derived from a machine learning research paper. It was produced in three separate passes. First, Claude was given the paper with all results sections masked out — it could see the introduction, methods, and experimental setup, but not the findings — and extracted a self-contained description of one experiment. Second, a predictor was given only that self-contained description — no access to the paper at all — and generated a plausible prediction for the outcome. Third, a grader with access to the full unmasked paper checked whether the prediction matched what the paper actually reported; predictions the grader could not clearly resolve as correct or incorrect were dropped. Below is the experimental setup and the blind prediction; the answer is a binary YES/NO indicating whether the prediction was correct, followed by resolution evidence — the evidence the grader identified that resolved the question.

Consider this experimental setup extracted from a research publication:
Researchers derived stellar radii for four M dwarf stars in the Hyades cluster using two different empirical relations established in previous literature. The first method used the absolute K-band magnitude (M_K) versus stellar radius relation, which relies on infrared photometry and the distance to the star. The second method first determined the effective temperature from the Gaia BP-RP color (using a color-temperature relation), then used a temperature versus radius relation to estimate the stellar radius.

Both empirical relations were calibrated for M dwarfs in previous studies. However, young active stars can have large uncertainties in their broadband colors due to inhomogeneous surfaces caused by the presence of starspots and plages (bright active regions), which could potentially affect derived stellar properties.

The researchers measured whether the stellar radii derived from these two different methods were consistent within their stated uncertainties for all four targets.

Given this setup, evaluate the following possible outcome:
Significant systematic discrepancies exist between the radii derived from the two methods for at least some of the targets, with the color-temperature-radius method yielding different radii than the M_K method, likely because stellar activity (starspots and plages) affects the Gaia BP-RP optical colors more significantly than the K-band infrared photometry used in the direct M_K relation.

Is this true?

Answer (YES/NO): NO